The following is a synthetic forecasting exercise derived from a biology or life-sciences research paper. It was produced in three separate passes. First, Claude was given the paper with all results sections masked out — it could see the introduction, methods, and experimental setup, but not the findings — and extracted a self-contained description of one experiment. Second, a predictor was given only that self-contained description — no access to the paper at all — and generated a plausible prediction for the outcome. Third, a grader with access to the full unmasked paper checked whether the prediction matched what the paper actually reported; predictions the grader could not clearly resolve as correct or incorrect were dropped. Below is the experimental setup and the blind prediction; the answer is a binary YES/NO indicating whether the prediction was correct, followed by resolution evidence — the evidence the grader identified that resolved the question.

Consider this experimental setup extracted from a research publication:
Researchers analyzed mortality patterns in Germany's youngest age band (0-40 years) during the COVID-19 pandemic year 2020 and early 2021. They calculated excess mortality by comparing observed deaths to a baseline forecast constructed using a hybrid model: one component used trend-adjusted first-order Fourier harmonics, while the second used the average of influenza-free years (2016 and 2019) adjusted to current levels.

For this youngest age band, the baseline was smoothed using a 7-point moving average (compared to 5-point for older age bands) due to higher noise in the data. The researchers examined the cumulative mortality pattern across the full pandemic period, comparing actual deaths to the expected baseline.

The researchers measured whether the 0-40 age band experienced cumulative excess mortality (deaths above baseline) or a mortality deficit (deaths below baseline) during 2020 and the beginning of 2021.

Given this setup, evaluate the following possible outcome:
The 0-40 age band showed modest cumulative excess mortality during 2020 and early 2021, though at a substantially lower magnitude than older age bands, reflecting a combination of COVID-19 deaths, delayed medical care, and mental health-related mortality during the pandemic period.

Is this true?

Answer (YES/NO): NO